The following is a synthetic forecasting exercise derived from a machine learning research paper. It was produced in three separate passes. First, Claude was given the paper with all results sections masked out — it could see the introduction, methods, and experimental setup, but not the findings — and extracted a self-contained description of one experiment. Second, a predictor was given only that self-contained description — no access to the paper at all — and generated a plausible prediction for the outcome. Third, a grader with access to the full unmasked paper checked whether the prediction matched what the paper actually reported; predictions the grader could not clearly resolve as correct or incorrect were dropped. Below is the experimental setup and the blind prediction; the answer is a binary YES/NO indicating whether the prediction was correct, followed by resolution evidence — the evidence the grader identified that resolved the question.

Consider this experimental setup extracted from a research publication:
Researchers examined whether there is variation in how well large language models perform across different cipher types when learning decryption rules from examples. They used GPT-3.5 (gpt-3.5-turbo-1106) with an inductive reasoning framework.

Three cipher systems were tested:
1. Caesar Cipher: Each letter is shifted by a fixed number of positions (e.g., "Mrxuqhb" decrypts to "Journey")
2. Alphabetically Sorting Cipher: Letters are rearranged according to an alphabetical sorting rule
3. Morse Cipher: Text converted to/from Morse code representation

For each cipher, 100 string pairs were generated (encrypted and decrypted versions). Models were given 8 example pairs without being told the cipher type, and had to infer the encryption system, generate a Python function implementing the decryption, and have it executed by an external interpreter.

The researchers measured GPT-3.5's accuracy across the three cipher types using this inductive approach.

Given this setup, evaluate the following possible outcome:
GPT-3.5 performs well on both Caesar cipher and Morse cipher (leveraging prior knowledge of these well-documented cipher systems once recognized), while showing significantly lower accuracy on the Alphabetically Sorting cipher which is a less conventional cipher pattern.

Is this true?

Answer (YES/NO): NO